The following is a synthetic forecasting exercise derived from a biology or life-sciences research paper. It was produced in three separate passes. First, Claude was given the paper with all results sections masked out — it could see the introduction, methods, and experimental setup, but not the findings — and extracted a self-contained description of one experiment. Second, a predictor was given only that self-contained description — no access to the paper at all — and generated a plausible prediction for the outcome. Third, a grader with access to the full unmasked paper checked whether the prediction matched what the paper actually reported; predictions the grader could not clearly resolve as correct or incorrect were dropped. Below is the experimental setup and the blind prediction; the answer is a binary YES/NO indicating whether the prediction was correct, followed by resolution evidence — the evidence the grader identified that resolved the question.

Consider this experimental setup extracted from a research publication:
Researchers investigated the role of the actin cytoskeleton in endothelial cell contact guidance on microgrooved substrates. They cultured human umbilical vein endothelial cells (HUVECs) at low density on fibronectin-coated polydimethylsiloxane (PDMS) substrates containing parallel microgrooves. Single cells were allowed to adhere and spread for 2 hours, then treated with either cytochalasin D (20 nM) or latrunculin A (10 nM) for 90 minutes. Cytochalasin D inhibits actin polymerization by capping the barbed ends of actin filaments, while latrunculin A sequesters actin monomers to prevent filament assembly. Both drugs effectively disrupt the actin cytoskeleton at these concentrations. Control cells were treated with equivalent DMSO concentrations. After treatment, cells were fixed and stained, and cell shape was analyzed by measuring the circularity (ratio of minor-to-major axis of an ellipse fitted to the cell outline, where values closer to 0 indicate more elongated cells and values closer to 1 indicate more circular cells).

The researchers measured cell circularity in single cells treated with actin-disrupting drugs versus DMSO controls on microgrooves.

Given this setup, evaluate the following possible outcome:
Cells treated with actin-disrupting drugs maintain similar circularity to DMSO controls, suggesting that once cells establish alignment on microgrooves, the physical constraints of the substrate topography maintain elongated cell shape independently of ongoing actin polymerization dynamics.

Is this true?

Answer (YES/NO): YES